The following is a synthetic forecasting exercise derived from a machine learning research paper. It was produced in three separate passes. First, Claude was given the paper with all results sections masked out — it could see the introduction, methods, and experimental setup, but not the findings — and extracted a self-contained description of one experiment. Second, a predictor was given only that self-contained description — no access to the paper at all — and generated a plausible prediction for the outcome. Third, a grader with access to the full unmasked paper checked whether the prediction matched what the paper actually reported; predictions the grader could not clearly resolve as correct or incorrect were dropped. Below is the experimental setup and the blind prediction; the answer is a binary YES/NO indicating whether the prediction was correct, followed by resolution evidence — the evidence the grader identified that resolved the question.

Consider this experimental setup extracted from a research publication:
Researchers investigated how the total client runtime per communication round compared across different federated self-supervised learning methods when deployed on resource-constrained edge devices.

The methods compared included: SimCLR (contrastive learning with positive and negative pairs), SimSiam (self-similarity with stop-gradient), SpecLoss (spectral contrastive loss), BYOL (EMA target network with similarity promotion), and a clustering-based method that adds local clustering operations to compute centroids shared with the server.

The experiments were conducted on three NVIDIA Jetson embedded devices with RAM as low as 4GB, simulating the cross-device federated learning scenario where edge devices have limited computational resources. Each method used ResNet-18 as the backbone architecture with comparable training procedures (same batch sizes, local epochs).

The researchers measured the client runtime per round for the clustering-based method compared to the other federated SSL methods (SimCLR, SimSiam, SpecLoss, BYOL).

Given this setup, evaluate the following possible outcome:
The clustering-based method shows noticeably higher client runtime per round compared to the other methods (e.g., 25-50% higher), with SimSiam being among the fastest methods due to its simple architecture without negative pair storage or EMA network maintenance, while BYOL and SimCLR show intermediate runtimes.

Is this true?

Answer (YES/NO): NO